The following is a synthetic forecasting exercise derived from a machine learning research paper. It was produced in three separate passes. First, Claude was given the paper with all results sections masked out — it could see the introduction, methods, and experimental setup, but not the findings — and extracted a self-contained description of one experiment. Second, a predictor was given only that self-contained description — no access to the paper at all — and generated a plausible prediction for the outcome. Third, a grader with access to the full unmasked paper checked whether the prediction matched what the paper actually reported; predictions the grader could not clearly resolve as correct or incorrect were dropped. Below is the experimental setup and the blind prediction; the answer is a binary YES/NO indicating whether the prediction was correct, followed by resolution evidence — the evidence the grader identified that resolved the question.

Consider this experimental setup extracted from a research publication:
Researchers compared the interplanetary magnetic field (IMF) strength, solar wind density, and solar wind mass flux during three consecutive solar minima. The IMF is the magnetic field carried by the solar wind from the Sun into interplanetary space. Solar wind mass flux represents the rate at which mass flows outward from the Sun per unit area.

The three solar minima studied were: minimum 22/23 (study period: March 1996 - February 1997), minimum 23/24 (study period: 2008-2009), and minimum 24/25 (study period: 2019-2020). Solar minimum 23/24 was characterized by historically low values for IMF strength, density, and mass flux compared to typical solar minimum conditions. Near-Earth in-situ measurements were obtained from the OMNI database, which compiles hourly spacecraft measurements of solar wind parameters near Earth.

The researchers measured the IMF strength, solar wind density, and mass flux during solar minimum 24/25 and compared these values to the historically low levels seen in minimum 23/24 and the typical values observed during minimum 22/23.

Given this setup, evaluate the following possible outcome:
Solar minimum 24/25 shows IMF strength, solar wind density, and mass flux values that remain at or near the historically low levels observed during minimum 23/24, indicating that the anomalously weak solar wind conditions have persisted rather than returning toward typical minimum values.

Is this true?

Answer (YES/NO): NO